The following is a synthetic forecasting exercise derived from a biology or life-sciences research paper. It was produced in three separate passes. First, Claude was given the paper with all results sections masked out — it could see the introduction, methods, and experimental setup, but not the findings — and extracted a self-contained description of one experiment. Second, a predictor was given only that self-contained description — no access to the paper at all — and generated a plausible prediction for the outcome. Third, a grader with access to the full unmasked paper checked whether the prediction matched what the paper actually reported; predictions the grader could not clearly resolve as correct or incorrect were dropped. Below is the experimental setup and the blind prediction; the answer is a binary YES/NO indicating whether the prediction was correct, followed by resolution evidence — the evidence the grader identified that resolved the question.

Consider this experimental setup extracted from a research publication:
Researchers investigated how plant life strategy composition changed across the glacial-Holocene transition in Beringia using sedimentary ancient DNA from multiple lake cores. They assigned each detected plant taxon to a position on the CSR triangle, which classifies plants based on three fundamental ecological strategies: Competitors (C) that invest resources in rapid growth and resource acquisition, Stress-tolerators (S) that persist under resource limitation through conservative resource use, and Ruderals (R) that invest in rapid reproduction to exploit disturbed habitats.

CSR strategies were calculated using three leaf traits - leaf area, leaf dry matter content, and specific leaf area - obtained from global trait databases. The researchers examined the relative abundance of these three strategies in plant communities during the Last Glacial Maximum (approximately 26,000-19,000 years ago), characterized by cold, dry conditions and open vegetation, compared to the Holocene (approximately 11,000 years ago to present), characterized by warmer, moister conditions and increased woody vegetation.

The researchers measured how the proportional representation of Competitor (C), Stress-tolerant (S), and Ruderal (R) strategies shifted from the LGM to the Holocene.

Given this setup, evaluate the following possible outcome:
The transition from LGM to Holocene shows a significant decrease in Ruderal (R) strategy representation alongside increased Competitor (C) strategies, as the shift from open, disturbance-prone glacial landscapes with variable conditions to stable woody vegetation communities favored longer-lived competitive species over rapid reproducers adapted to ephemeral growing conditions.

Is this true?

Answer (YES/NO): NO